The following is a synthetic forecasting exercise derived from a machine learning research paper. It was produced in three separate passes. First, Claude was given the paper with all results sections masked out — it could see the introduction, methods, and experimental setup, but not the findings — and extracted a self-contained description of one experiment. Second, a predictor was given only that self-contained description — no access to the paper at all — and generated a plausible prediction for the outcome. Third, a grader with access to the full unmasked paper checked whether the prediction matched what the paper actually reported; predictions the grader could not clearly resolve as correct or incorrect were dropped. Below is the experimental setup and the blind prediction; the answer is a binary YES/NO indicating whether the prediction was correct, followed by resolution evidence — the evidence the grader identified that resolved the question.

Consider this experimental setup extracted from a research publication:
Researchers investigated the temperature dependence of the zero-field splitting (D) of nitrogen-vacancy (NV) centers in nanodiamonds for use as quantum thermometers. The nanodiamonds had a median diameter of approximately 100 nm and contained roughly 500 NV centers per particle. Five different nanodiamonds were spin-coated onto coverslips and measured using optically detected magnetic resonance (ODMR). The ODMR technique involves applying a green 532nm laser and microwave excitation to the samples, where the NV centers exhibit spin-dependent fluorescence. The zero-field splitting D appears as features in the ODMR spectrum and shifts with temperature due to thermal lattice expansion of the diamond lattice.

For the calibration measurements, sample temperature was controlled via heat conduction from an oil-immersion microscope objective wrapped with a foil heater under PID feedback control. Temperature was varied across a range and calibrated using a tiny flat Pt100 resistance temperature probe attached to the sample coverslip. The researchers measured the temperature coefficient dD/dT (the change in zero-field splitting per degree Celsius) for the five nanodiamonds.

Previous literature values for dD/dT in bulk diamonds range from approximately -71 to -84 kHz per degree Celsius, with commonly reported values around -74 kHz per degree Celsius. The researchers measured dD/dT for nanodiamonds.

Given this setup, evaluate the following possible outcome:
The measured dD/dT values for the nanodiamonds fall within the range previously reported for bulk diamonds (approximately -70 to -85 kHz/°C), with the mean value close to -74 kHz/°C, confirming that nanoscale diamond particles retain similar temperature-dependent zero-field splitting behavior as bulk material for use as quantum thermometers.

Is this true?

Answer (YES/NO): NO